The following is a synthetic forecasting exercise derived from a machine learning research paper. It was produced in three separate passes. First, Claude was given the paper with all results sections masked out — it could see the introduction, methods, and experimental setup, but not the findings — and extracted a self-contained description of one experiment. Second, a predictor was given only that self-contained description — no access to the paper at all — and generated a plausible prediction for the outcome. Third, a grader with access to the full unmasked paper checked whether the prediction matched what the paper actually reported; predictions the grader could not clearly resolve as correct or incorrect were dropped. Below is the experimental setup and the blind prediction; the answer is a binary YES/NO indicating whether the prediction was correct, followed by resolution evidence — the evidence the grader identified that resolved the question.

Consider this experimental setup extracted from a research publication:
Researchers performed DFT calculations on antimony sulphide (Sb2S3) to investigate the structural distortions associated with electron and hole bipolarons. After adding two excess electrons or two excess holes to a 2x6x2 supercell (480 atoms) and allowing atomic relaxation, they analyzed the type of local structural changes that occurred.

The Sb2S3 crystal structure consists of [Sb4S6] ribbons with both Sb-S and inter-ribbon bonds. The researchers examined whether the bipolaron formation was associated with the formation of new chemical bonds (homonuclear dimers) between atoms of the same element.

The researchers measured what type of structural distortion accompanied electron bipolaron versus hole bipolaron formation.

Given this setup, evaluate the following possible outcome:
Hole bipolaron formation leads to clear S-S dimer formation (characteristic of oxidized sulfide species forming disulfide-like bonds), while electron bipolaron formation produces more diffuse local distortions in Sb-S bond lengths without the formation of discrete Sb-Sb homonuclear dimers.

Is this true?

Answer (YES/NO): NO